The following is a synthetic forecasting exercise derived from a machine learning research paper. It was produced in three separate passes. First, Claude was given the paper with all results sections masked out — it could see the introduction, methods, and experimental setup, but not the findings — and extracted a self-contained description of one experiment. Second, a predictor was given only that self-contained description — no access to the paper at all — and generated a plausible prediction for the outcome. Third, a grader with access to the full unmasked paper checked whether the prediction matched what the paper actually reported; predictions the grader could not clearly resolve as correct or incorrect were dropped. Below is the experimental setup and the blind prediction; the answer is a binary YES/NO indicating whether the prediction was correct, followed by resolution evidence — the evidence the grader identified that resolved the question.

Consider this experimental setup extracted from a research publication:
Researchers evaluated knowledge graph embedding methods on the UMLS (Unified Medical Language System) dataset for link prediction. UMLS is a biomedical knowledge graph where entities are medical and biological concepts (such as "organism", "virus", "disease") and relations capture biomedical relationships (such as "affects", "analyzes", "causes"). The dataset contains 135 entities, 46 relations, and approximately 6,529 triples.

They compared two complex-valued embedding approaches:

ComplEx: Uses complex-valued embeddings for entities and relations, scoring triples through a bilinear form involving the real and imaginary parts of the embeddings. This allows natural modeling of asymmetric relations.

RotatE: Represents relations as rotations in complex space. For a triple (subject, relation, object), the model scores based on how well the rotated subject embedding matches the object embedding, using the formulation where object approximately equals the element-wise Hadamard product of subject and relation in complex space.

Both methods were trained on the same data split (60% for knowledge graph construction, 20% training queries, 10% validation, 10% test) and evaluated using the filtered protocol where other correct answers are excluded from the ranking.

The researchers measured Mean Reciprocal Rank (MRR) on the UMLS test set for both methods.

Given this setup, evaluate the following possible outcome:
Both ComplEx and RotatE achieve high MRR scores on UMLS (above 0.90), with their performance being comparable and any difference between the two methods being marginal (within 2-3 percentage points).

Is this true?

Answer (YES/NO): NO